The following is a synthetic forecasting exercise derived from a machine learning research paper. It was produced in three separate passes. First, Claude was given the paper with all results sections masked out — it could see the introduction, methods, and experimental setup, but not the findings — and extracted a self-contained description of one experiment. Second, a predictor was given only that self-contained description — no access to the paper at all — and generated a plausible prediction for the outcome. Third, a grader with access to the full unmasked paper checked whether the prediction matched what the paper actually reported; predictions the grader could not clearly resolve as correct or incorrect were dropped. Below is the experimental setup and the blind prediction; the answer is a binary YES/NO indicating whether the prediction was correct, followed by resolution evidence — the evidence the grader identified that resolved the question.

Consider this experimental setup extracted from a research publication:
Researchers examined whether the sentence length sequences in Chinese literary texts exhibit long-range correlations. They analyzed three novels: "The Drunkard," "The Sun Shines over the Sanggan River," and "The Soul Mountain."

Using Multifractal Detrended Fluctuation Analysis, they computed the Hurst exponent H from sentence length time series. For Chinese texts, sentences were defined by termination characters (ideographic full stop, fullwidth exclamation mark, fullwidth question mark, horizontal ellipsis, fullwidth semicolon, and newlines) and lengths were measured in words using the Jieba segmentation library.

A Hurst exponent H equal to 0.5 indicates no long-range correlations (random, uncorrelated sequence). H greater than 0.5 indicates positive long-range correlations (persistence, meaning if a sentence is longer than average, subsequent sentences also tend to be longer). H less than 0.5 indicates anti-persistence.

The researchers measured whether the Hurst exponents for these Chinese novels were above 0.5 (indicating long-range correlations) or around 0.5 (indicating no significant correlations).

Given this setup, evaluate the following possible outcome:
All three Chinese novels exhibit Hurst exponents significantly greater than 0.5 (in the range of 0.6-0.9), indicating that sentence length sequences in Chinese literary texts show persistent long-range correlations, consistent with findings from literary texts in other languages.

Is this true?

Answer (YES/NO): YES